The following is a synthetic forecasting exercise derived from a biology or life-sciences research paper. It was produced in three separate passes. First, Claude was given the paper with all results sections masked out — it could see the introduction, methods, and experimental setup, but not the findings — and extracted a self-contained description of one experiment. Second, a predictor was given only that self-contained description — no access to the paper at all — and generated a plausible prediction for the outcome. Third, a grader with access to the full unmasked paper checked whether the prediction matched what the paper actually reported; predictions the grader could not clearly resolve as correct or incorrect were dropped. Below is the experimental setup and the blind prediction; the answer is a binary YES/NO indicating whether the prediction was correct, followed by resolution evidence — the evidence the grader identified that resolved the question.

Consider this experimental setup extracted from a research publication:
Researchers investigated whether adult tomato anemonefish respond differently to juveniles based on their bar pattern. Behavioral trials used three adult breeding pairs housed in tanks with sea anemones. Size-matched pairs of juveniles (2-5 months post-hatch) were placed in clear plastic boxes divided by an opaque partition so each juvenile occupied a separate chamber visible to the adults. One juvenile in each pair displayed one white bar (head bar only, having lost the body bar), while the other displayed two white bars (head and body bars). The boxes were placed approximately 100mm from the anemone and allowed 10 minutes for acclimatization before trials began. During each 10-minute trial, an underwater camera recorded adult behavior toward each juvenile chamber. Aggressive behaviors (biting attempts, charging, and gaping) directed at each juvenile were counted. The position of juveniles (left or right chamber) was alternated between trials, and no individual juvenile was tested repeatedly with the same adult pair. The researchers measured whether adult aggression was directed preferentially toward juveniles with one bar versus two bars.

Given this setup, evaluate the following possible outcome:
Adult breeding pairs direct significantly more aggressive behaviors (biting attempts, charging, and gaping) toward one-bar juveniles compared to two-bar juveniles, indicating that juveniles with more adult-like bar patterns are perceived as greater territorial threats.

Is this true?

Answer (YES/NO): YES